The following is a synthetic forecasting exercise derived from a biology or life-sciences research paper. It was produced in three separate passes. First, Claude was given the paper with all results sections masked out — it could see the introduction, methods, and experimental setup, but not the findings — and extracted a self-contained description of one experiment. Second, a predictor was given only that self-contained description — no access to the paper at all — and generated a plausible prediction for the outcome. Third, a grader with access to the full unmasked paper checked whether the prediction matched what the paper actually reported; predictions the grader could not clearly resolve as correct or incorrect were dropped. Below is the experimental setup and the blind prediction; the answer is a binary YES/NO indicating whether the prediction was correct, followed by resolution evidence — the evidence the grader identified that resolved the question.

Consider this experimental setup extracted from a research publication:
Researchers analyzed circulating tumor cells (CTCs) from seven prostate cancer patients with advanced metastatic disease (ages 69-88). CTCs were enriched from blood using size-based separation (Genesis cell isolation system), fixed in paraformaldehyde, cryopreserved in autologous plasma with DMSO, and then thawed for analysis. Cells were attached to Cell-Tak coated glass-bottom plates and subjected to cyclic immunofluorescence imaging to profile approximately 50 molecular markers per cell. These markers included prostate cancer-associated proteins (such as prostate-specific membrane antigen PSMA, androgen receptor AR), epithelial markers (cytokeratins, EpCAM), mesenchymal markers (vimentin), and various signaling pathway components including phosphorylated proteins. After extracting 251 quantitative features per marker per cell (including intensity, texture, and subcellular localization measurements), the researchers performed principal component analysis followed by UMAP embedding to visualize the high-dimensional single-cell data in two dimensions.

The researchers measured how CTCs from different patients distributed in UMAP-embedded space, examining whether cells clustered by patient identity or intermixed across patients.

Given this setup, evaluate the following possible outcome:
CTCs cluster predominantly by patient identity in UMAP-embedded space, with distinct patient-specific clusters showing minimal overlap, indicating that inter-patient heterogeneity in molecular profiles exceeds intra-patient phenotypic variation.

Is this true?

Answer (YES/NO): YES